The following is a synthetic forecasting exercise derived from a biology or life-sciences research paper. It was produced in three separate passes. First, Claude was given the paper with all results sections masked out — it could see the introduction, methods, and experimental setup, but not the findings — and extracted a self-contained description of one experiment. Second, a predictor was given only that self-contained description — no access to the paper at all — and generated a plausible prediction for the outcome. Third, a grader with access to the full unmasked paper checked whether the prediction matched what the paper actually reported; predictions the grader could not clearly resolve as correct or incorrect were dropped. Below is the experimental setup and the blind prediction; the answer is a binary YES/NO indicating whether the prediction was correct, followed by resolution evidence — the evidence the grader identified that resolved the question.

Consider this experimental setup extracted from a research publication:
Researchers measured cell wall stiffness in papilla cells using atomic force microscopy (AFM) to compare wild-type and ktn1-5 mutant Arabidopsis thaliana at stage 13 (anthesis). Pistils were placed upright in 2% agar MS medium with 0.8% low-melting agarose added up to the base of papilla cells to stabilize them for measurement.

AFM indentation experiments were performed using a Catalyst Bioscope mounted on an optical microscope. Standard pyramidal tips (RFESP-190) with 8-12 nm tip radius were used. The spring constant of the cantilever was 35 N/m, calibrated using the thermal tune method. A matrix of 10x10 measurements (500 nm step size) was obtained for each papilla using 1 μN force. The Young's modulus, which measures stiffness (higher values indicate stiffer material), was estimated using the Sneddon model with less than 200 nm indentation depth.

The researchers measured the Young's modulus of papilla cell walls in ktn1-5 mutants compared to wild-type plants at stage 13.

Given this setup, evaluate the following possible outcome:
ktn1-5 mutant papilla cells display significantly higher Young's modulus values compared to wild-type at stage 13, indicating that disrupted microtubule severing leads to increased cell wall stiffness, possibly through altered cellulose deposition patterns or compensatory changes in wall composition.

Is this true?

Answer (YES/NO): NO